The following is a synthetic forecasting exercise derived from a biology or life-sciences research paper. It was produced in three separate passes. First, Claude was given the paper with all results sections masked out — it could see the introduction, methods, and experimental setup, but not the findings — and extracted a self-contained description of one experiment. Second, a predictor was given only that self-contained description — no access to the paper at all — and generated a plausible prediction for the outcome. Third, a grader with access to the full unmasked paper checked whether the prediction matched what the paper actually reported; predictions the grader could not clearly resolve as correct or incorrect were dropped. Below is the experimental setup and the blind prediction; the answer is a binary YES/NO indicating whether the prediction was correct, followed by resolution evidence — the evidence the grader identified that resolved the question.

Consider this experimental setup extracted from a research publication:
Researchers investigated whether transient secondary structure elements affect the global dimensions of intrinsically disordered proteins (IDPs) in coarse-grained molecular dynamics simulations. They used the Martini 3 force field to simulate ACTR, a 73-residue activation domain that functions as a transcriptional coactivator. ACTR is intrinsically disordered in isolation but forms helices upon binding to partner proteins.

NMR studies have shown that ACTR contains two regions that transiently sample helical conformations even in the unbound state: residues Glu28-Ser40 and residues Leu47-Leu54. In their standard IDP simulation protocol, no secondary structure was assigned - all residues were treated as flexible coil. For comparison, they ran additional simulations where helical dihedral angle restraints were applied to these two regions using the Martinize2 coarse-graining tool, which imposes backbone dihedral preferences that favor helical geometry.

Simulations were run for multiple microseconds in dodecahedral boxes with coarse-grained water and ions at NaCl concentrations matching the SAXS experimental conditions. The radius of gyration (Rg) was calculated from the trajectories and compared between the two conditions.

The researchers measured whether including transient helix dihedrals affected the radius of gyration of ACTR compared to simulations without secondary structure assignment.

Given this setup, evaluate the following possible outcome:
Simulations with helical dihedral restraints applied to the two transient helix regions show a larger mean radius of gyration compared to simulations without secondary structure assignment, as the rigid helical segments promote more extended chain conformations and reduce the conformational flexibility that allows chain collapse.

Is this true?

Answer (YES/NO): NO